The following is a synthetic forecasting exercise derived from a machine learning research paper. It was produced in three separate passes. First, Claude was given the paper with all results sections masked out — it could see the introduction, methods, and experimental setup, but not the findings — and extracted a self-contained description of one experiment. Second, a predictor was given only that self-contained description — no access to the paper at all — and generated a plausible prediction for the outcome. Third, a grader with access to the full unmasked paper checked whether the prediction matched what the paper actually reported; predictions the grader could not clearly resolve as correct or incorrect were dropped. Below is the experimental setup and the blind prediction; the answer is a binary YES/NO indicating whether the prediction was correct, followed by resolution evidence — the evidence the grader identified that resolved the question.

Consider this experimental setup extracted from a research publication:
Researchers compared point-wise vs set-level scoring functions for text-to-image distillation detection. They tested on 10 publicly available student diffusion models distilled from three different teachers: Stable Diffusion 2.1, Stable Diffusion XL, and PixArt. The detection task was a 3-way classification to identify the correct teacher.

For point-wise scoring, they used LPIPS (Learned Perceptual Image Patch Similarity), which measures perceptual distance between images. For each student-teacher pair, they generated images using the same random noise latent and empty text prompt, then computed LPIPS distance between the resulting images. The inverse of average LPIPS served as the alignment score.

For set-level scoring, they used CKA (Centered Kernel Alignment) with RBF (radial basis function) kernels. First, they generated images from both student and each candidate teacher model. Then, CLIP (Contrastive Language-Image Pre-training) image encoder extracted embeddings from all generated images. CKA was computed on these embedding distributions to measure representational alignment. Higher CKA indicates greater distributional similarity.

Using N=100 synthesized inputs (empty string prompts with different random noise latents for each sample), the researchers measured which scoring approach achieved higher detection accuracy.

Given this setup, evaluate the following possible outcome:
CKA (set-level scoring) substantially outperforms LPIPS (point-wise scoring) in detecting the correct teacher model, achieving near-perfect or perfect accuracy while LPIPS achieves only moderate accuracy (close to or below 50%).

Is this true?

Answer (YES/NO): NO